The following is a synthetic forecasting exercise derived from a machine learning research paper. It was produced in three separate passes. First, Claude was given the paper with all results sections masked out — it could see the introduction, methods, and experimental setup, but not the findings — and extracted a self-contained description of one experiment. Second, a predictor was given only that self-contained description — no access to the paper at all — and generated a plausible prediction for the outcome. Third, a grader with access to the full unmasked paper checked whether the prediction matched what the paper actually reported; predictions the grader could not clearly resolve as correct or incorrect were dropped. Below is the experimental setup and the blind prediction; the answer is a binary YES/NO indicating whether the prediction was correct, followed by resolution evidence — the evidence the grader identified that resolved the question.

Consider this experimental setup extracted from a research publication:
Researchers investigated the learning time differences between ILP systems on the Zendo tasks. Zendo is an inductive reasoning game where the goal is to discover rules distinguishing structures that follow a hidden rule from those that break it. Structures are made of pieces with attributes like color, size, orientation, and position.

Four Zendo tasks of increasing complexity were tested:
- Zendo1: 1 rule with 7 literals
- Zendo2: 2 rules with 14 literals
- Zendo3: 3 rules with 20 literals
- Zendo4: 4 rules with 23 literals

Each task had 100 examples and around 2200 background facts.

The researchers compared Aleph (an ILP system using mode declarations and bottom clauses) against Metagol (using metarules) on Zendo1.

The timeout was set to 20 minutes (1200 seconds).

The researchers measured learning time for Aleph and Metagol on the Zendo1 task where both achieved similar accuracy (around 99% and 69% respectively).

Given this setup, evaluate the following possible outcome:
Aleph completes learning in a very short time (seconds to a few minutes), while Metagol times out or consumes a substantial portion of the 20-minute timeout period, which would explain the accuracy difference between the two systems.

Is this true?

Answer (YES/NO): YES